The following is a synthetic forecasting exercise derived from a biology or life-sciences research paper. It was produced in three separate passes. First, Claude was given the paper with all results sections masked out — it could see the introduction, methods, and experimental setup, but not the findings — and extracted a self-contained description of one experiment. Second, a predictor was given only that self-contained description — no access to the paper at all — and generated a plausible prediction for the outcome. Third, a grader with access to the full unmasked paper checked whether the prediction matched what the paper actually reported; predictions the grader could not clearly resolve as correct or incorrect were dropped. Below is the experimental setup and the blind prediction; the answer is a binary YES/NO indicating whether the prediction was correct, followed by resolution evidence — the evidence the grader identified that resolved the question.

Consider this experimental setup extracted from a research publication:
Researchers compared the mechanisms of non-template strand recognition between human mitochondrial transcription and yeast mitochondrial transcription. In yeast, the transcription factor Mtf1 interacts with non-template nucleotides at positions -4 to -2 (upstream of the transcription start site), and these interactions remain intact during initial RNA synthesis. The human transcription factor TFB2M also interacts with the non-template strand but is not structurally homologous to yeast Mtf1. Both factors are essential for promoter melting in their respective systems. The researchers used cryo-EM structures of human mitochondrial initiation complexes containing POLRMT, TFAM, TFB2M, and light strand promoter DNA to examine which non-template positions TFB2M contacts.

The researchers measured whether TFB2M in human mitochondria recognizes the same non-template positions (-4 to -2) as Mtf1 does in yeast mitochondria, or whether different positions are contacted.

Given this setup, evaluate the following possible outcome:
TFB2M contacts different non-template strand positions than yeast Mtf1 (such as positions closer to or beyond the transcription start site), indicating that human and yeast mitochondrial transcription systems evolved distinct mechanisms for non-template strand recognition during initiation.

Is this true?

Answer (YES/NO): YES